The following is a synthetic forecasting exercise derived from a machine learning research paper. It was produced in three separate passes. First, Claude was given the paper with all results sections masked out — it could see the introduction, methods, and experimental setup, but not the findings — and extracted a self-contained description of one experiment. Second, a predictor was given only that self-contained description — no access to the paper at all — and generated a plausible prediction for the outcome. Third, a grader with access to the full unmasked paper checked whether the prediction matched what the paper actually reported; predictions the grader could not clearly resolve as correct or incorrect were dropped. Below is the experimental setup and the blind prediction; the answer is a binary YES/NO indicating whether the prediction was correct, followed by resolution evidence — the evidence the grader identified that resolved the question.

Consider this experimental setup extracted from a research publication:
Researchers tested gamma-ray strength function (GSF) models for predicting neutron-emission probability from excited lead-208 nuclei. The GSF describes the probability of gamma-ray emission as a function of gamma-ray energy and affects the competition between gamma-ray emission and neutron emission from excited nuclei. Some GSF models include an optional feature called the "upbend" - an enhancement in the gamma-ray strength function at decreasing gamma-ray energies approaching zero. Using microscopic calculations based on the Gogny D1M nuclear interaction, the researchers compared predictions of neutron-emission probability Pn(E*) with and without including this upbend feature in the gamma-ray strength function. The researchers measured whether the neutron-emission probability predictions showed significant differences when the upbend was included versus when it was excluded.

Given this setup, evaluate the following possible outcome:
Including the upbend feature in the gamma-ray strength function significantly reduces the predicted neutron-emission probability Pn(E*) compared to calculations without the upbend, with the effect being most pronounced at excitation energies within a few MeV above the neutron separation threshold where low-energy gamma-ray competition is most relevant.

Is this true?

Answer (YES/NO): NO